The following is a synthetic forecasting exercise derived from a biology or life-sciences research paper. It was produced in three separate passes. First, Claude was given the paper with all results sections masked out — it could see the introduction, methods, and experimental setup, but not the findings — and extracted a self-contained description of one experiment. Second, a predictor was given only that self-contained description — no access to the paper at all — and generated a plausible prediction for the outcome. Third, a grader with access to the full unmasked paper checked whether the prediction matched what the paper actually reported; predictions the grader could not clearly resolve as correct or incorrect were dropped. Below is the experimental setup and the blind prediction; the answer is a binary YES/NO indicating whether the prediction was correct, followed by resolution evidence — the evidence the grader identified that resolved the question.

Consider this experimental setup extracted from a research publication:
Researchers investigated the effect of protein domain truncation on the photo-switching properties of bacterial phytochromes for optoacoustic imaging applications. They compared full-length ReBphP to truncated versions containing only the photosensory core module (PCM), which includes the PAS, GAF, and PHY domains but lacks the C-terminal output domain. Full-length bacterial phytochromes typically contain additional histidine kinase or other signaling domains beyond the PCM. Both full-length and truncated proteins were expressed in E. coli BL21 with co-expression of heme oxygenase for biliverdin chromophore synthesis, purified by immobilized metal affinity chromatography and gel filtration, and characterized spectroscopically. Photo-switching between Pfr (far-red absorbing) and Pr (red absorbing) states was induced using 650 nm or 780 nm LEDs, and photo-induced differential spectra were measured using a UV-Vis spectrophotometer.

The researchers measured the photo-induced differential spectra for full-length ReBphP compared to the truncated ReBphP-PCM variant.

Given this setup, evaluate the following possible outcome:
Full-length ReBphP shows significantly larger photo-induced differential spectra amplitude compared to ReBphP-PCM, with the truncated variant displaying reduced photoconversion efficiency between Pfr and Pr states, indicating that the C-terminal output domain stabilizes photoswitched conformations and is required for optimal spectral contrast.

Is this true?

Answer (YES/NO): NO